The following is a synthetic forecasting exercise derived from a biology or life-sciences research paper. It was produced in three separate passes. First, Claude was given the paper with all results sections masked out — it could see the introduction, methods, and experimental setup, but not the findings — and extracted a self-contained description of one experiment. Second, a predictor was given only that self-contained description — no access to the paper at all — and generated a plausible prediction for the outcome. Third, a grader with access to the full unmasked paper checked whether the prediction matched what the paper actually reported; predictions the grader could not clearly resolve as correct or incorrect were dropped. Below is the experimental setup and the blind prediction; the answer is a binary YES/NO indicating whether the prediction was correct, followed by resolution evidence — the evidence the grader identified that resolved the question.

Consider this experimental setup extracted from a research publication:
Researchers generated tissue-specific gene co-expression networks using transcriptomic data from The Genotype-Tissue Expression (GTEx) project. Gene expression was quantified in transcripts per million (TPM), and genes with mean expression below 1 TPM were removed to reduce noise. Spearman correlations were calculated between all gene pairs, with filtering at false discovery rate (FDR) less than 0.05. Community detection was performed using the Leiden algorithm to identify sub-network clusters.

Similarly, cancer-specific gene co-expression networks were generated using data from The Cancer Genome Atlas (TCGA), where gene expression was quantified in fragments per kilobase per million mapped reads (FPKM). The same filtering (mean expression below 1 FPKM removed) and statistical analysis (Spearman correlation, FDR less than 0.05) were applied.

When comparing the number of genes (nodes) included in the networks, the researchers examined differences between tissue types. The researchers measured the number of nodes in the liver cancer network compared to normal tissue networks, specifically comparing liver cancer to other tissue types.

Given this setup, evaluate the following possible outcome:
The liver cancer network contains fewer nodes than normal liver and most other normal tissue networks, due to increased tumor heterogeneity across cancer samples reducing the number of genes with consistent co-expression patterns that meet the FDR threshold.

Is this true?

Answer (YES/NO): YES